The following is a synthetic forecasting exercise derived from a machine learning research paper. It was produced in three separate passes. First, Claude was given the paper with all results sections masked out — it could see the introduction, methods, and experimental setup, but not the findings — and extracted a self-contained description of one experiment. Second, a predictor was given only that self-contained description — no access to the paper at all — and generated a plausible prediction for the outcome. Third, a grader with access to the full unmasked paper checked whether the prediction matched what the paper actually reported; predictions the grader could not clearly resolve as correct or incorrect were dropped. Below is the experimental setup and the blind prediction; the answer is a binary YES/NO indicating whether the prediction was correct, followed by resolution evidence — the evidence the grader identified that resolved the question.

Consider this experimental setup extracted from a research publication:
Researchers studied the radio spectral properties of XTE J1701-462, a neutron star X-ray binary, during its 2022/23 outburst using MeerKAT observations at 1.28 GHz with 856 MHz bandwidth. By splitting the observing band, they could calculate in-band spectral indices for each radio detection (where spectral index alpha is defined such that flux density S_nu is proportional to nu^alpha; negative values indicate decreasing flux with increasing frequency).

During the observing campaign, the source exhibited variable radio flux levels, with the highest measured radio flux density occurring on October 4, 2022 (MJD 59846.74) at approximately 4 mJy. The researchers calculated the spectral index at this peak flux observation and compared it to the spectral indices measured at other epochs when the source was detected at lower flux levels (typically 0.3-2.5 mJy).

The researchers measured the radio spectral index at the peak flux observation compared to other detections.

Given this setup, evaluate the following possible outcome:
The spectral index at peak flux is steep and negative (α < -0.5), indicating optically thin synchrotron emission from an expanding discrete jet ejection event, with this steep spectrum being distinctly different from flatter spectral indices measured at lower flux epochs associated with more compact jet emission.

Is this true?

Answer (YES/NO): NO